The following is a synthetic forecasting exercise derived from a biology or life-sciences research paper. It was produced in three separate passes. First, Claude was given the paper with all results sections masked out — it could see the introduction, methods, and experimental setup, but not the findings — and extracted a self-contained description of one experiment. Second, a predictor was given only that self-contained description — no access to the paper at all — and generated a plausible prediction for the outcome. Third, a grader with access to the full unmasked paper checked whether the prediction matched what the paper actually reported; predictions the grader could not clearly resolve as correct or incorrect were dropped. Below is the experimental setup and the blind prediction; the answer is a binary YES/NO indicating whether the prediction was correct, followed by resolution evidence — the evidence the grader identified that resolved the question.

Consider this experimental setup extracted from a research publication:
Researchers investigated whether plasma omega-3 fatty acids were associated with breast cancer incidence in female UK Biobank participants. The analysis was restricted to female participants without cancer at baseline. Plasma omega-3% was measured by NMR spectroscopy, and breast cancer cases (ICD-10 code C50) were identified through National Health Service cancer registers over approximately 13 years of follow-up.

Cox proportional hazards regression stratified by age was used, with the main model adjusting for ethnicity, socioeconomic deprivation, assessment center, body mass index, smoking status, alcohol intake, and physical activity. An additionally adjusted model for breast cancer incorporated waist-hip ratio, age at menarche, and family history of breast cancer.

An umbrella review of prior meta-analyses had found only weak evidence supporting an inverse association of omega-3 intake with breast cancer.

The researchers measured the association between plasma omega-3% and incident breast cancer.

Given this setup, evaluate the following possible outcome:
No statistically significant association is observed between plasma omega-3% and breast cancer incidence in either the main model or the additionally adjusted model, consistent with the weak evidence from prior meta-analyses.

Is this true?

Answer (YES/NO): YES